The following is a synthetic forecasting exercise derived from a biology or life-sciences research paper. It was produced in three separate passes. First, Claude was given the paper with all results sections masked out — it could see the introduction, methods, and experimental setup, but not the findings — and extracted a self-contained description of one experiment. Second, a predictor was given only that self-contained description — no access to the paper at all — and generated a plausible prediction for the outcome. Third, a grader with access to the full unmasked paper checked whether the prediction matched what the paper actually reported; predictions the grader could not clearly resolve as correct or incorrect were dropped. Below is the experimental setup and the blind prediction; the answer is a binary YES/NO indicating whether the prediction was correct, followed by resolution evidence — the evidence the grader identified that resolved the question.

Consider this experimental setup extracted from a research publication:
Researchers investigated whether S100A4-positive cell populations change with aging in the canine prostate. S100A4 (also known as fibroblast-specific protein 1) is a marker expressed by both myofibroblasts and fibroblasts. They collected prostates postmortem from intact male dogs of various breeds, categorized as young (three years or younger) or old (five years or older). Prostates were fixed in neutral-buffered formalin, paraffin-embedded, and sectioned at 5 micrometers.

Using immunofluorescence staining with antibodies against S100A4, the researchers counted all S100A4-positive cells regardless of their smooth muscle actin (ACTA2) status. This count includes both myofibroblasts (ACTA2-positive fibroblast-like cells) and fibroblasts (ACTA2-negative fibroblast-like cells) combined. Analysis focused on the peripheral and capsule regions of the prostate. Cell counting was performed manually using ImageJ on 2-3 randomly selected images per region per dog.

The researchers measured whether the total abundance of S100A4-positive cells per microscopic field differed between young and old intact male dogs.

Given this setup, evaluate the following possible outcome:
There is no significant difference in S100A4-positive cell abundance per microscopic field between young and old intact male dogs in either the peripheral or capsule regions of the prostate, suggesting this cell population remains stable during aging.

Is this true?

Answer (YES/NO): YES